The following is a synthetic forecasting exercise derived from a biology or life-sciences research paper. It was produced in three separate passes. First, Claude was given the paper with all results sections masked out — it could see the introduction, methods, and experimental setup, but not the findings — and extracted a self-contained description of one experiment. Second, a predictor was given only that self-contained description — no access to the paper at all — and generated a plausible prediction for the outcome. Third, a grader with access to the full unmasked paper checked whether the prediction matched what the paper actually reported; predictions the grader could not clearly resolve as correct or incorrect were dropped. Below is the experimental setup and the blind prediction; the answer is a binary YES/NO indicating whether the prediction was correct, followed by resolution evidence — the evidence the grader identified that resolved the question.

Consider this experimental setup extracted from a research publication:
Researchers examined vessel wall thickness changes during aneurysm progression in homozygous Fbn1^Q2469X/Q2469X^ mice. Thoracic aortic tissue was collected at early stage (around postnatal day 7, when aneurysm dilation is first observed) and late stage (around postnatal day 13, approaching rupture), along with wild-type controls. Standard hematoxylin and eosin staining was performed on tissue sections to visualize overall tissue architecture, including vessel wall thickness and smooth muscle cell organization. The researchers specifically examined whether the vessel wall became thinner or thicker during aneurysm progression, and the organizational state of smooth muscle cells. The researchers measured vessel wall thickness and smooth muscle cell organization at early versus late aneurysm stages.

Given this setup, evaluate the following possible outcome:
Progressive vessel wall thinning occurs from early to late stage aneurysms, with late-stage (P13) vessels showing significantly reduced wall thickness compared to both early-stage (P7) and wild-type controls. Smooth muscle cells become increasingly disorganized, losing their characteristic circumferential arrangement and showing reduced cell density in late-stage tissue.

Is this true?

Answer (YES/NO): NO